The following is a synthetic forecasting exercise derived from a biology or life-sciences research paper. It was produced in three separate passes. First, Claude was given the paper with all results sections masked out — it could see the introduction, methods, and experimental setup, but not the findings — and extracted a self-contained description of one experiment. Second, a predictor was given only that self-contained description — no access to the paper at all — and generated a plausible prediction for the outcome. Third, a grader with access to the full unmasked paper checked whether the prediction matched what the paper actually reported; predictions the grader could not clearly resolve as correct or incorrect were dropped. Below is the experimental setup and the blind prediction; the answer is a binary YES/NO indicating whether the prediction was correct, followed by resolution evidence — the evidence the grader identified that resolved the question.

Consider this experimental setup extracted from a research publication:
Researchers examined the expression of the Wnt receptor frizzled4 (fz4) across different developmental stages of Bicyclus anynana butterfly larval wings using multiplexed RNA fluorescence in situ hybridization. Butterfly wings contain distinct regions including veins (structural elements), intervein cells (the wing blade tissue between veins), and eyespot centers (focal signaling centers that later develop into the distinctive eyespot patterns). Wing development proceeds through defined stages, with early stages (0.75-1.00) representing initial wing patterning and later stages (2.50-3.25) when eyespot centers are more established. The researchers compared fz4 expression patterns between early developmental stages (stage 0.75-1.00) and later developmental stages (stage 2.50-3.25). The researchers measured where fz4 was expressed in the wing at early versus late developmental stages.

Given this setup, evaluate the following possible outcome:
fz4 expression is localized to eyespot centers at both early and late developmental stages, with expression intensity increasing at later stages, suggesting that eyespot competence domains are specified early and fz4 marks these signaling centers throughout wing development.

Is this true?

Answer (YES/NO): NO